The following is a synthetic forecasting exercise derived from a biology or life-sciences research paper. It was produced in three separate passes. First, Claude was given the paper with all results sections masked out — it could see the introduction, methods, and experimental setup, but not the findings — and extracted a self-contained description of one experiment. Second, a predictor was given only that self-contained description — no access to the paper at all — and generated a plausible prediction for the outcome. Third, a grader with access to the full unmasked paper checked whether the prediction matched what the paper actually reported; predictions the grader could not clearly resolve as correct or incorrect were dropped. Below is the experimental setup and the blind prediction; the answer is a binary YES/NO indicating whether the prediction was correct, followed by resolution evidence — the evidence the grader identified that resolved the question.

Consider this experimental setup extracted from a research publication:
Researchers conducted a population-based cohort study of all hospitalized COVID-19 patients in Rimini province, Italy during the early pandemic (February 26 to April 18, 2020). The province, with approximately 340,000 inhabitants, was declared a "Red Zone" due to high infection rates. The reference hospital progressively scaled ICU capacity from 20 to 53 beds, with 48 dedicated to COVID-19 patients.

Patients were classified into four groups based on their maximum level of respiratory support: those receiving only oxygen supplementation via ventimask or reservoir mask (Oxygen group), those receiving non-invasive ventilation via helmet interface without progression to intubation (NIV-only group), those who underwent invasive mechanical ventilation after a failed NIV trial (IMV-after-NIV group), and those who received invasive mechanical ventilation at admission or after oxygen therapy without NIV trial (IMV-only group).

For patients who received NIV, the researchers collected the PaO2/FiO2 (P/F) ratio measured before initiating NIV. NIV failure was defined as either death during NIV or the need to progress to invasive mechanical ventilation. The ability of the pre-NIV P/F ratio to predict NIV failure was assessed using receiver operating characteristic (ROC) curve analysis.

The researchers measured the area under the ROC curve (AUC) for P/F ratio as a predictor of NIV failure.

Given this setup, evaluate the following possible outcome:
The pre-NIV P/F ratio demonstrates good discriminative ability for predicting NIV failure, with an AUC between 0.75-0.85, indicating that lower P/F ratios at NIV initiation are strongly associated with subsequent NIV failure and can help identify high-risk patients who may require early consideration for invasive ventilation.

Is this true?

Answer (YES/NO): NO